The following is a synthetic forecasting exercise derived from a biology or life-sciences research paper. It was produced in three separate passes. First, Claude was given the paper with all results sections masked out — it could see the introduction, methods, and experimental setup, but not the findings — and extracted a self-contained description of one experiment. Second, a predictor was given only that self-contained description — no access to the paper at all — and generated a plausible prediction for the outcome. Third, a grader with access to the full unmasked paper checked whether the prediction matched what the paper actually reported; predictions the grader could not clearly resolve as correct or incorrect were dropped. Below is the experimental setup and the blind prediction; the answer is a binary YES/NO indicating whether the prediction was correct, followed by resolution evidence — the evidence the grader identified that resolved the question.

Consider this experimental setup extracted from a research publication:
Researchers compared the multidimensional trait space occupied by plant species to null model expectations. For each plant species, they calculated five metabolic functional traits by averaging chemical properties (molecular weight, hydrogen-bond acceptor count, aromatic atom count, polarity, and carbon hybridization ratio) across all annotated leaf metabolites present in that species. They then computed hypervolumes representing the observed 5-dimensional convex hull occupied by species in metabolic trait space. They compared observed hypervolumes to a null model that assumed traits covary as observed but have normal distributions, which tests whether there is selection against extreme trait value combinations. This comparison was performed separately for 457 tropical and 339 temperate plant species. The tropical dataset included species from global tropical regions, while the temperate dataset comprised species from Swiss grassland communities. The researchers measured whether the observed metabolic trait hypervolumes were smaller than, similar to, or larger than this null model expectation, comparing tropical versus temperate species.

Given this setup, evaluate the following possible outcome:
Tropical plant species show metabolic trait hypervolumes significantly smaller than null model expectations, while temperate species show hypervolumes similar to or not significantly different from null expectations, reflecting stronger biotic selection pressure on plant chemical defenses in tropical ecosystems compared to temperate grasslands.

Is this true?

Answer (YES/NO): NO